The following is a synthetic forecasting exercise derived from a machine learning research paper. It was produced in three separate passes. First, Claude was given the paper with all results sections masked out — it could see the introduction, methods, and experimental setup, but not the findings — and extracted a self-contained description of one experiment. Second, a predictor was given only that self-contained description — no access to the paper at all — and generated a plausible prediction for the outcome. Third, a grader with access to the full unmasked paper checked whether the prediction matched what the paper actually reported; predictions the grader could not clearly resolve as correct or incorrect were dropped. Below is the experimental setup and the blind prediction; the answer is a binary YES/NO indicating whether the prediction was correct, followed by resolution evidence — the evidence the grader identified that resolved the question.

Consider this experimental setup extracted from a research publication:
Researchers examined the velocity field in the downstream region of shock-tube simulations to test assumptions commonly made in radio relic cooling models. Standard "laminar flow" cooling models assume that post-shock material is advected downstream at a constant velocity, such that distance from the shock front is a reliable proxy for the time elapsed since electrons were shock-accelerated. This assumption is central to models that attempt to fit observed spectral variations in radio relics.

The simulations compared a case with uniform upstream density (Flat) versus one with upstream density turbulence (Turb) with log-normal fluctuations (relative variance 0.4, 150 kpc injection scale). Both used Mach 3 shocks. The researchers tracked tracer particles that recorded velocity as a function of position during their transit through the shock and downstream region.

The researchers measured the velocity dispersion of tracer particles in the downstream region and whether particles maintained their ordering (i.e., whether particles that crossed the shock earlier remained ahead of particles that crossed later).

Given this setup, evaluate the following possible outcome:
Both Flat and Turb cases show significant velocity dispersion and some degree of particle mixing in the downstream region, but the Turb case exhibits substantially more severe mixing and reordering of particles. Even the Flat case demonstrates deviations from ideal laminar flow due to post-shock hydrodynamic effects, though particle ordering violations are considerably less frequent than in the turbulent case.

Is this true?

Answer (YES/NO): NO